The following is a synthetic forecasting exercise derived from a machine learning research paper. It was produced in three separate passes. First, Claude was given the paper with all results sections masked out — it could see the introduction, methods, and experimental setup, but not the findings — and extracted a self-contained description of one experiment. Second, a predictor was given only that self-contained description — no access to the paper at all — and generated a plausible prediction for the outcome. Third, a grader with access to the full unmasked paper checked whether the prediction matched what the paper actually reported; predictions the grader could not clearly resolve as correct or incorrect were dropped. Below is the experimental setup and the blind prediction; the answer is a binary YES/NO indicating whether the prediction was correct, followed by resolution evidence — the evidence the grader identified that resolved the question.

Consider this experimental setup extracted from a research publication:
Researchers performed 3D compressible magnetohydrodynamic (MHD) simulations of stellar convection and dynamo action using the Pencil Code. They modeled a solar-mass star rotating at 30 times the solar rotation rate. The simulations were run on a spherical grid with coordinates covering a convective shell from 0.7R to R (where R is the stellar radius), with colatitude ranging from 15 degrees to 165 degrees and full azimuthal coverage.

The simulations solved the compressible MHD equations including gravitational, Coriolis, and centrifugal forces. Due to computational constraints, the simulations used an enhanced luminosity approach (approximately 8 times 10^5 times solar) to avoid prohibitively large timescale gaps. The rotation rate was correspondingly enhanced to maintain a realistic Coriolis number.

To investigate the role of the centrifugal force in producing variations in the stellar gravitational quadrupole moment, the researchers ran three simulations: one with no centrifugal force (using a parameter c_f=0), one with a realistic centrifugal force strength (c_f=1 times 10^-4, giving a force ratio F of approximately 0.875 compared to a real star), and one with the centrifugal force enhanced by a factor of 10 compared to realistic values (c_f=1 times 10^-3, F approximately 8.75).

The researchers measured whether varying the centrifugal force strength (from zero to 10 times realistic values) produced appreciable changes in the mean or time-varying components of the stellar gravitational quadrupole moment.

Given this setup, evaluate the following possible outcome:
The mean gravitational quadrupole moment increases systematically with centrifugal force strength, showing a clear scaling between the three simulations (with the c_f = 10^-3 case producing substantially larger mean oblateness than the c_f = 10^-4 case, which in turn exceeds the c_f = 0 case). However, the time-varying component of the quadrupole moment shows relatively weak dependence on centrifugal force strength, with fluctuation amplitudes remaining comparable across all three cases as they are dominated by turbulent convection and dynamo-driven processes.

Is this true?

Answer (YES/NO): NO